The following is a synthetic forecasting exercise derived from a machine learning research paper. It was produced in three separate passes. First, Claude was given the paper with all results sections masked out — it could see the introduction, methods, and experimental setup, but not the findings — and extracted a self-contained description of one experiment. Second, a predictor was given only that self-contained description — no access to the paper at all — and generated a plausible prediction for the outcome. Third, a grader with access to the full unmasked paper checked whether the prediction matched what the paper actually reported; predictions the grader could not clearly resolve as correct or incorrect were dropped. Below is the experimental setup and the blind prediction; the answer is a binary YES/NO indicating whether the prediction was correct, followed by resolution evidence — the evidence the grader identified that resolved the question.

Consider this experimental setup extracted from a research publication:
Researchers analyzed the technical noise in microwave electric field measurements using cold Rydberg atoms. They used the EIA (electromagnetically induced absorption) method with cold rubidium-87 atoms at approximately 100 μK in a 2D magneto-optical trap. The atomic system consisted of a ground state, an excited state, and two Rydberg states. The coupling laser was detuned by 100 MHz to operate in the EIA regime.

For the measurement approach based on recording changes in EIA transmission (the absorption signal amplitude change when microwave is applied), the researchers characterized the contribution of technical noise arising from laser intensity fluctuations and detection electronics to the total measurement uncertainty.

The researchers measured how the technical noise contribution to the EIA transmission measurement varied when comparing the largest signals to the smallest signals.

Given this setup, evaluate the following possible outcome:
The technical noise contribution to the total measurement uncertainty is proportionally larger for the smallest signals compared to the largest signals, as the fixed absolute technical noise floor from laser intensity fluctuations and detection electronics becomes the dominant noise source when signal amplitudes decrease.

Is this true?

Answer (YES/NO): YES